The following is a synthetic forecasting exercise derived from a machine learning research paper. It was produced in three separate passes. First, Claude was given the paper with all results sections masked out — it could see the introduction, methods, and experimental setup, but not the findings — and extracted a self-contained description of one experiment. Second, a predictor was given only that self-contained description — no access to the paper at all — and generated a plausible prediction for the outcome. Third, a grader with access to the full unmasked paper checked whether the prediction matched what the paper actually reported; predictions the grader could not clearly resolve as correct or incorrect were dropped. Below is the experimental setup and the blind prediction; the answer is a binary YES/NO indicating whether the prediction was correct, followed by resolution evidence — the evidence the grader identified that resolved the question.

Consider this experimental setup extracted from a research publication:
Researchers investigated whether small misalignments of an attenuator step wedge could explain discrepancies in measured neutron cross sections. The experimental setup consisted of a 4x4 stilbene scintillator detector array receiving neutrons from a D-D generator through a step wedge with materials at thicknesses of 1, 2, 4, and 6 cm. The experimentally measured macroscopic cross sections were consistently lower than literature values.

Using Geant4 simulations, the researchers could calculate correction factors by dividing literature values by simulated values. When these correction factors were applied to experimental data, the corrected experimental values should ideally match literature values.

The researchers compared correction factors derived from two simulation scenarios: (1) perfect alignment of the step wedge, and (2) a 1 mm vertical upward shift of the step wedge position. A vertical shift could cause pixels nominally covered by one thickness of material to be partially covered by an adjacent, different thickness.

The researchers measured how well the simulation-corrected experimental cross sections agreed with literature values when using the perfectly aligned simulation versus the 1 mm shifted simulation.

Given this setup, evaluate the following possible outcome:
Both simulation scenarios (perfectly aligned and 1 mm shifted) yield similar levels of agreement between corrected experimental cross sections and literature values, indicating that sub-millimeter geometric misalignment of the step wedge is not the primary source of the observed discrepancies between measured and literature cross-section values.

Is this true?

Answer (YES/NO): NO